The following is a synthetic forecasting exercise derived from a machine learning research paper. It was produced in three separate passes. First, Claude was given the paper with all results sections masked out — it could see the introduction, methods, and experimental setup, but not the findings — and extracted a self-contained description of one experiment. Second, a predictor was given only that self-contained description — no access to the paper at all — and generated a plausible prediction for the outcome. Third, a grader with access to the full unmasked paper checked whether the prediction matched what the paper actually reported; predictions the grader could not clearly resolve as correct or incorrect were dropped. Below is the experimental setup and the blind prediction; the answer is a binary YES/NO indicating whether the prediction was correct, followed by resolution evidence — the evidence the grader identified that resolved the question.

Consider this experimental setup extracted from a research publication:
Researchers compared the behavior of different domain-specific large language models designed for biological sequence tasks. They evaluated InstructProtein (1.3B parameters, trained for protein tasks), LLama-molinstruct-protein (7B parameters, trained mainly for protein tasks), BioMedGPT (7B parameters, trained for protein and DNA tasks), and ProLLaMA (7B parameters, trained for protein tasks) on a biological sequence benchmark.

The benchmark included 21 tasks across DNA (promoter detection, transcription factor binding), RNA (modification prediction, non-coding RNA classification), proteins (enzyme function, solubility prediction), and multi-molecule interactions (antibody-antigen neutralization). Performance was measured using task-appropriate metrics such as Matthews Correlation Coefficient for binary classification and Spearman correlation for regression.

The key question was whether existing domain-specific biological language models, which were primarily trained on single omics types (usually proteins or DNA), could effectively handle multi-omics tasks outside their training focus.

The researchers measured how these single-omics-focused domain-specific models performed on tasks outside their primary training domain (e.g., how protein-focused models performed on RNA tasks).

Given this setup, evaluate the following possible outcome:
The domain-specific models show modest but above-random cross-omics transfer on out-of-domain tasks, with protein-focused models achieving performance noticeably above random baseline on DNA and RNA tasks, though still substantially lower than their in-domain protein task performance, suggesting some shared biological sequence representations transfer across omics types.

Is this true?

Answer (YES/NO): NO